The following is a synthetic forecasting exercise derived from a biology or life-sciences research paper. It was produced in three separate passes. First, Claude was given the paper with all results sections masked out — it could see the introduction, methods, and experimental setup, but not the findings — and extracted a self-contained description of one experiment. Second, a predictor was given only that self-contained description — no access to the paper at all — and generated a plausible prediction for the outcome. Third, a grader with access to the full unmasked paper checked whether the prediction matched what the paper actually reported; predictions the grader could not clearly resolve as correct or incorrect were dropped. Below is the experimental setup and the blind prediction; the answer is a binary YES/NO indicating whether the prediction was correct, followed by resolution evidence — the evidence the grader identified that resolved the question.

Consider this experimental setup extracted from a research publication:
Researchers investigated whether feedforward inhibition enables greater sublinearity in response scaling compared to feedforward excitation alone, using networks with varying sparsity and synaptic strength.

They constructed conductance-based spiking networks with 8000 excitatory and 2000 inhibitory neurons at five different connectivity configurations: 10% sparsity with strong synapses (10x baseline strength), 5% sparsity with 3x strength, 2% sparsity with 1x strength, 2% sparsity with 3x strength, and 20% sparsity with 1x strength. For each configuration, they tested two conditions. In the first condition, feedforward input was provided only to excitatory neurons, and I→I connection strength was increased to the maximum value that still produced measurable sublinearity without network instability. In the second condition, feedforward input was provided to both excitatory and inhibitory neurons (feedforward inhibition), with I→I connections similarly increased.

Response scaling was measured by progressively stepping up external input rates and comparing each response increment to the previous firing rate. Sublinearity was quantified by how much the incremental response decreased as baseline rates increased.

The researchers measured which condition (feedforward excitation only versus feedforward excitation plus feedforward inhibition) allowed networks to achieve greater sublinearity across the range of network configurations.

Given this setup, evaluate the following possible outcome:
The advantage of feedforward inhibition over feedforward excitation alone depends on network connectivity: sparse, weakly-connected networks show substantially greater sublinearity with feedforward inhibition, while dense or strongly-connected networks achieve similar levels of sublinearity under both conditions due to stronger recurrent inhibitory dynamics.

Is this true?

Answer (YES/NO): NO